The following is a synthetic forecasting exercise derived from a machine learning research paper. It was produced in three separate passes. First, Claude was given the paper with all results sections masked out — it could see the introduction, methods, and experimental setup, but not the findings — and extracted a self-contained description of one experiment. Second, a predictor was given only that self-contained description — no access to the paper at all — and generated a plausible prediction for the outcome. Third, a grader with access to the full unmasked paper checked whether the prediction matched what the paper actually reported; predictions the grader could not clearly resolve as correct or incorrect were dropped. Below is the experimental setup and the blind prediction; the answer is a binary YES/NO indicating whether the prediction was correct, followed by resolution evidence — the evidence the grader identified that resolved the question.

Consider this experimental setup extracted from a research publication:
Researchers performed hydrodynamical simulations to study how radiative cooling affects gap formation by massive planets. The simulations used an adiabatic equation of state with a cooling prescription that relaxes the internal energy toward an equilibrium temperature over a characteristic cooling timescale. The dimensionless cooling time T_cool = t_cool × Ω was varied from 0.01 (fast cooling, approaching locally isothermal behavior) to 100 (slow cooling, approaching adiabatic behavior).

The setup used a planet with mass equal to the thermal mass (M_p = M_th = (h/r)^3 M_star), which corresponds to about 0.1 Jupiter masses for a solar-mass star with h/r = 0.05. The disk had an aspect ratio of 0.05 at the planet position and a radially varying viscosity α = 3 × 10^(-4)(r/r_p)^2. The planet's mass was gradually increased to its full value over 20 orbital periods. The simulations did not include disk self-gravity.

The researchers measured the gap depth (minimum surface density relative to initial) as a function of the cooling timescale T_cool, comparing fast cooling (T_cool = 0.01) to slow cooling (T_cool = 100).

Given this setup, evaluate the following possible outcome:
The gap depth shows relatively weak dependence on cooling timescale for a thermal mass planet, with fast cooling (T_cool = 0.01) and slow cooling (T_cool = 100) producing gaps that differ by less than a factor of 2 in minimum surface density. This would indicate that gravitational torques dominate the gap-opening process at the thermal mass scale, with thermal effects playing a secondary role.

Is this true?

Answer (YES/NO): YES